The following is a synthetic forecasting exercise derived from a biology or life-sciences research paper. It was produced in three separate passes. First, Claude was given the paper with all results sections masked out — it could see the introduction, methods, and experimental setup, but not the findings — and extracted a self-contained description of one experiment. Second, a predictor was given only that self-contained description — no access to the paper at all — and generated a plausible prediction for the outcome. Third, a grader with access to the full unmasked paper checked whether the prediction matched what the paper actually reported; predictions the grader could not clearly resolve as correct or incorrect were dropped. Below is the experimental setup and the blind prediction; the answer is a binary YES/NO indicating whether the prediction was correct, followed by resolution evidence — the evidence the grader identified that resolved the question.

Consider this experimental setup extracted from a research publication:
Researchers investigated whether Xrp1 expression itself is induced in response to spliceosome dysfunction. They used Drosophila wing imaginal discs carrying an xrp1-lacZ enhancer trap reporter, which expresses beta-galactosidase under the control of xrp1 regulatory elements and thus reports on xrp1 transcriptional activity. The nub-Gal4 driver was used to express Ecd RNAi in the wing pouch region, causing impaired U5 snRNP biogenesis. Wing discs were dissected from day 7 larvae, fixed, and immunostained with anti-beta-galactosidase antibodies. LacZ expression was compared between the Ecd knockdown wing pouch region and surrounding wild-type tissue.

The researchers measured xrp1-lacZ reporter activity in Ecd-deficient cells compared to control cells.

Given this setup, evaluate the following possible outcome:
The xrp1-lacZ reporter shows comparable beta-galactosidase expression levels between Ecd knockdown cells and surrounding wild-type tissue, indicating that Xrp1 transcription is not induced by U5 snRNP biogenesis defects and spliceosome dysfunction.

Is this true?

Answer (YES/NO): NO